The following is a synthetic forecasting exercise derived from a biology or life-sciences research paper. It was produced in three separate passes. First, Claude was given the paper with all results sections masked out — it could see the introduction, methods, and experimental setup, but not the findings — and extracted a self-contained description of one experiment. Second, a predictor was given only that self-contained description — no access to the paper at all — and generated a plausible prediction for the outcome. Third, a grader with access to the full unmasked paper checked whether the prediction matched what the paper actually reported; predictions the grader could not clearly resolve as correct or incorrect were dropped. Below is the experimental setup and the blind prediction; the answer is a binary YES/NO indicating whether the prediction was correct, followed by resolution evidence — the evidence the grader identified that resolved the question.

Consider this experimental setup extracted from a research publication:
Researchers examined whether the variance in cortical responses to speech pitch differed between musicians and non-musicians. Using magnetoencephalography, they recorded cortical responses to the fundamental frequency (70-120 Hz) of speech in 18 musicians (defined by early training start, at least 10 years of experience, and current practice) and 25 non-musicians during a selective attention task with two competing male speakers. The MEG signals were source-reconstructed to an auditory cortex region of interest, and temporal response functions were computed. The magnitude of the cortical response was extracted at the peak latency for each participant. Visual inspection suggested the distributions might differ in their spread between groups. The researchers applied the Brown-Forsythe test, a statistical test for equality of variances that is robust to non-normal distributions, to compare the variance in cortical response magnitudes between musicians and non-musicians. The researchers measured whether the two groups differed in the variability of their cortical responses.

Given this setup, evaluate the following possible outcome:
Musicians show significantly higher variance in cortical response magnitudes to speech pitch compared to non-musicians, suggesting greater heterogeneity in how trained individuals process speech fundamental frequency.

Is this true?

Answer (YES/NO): NO